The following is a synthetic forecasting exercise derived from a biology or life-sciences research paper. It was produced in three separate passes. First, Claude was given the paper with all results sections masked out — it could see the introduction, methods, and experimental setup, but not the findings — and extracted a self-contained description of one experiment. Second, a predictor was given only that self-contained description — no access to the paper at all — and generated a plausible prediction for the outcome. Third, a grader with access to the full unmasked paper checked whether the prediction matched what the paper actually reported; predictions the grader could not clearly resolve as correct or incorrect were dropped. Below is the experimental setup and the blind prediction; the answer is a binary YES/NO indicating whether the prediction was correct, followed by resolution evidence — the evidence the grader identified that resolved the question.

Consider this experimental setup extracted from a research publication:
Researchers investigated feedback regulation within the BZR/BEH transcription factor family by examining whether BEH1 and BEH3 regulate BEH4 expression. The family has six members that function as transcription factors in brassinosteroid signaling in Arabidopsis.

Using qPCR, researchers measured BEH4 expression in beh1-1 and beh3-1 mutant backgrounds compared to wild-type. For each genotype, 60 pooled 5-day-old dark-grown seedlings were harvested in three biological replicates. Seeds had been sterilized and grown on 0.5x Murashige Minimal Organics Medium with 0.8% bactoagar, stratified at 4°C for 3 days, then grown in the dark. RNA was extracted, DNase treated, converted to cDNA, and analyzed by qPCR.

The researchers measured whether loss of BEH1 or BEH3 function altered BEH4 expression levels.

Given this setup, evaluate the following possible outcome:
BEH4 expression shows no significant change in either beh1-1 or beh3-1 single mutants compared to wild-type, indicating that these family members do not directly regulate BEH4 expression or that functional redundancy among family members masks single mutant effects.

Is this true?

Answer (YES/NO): NO